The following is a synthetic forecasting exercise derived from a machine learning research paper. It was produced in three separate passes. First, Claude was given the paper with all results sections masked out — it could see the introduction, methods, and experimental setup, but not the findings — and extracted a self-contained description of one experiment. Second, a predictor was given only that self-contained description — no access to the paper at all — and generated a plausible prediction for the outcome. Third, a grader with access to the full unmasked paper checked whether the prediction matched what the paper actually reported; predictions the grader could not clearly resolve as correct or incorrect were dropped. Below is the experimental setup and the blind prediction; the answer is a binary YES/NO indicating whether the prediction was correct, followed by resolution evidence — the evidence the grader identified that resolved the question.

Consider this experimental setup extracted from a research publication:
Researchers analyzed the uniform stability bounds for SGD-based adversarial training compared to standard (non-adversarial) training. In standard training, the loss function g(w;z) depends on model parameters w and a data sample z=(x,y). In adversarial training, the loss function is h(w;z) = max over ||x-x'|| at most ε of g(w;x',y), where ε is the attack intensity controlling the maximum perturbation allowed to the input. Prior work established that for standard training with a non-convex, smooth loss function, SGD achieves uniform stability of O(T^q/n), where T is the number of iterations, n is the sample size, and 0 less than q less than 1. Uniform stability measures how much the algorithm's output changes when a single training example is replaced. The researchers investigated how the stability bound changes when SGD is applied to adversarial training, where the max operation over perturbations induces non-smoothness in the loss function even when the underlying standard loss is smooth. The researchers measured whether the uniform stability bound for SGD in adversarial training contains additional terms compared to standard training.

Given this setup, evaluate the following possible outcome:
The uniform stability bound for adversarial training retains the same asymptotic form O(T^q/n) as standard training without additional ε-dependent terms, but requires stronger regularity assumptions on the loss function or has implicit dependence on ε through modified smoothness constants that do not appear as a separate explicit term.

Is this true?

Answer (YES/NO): NO